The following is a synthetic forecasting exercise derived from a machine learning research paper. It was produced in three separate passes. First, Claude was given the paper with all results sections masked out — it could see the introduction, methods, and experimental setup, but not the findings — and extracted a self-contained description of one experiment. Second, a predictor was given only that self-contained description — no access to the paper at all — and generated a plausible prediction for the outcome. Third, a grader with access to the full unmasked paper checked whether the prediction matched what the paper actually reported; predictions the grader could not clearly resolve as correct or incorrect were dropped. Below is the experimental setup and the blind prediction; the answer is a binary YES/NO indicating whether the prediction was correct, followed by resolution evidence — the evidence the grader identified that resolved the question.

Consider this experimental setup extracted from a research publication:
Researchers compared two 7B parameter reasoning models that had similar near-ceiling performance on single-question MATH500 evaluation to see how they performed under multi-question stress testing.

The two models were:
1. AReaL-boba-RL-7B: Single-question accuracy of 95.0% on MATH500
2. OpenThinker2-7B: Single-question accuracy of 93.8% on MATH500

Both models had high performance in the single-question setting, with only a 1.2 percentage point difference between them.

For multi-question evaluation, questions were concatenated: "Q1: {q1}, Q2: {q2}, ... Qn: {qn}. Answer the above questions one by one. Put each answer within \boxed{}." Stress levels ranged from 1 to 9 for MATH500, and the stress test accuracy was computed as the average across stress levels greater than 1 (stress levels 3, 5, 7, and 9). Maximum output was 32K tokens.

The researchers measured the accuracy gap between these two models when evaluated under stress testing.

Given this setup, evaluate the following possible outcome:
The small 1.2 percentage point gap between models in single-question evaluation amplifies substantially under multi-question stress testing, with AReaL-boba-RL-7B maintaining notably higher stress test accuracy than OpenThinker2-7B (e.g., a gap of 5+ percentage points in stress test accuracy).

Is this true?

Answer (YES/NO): NO